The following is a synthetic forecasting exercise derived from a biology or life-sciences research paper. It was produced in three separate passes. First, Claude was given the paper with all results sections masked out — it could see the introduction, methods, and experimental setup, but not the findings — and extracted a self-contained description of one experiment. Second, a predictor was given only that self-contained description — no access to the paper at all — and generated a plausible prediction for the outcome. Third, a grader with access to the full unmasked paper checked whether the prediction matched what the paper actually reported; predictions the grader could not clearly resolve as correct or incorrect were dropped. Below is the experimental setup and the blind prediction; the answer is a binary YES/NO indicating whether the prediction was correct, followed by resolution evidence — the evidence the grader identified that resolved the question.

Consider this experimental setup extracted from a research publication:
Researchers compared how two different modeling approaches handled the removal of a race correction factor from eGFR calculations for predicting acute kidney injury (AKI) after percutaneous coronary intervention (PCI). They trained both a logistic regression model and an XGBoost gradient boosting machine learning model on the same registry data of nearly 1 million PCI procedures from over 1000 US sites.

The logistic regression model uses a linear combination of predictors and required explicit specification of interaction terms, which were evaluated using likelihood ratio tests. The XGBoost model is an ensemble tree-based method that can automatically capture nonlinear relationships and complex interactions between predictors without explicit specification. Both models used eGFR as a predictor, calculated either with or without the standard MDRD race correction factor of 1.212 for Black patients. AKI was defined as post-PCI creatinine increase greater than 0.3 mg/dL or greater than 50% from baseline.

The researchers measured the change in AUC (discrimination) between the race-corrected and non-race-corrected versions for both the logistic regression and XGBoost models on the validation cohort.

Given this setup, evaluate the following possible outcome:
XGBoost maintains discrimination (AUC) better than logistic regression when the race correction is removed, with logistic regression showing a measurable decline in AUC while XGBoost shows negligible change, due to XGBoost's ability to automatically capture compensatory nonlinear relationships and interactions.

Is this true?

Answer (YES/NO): NO